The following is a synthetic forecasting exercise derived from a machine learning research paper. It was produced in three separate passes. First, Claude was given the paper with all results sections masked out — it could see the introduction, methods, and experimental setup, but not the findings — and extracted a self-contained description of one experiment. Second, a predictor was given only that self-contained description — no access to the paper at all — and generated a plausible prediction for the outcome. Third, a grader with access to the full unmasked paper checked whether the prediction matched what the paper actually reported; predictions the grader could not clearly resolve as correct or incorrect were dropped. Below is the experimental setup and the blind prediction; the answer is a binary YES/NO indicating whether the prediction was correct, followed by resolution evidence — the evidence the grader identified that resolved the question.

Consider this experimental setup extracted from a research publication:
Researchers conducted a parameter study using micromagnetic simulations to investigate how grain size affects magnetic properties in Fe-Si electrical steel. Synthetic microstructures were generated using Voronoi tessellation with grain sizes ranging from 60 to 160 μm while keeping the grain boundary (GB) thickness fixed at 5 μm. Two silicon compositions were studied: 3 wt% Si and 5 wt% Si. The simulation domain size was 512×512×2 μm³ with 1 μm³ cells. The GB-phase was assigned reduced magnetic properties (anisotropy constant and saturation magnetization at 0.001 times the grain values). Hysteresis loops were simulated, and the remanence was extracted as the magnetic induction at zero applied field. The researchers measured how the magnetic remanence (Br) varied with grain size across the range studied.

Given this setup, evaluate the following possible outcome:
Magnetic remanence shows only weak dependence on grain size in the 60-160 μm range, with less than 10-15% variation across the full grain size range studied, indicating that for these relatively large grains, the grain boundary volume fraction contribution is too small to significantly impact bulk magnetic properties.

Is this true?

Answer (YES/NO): NO